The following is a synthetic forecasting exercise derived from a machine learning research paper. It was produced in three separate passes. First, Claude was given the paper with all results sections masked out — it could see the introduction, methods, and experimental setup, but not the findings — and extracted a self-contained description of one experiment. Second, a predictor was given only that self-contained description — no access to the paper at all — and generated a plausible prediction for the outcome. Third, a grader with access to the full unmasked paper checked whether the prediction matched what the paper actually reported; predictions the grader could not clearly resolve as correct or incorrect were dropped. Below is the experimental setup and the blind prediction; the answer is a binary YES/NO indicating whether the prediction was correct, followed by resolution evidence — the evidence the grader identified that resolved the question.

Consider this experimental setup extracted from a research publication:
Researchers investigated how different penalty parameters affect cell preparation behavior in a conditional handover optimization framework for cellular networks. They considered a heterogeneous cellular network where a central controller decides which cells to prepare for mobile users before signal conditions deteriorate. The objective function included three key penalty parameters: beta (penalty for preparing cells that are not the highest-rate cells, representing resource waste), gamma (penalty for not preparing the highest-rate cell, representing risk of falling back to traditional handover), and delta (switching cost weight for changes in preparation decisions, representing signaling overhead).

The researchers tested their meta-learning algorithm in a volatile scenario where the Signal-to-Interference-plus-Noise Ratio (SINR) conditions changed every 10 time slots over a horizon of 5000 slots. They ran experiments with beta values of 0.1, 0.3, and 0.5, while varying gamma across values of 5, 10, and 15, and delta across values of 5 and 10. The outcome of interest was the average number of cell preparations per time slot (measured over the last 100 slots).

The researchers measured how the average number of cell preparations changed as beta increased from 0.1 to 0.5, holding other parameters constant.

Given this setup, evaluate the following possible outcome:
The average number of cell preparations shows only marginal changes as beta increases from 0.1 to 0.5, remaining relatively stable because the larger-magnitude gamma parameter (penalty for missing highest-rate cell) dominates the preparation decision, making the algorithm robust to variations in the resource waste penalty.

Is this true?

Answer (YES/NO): NO